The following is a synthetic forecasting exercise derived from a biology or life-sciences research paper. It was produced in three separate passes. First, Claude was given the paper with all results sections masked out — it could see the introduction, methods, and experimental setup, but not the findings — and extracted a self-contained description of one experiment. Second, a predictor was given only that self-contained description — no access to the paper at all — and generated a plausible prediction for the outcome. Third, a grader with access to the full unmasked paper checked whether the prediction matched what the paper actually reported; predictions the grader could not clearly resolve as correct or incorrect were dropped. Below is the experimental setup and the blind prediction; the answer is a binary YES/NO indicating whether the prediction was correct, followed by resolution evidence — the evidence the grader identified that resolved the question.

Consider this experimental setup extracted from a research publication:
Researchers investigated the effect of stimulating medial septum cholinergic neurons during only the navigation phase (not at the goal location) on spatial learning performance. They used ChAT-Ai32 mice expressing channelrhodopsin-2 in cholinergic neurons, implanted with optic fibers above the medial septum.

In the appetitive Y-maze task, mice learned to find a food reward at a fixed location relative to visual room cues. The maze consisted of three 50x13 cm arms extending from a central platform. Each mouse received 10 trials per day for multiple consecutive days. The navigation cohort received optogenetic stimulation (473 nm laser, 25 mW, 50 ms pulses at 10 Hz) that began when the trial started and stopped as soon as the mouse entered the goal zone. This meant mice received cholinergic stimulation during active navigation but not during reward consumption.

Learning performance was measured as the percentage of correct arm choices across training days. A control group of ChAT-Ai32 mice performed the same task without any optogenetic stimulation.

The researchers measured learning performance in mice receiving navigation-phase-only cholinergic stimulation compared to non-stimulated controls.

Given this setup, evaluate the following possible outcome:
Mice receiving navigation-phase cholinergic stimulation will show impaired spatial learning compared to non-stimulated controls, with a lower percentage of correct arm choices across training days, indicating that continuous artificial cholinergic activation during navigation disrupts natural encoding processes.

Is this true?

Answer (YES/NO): NO